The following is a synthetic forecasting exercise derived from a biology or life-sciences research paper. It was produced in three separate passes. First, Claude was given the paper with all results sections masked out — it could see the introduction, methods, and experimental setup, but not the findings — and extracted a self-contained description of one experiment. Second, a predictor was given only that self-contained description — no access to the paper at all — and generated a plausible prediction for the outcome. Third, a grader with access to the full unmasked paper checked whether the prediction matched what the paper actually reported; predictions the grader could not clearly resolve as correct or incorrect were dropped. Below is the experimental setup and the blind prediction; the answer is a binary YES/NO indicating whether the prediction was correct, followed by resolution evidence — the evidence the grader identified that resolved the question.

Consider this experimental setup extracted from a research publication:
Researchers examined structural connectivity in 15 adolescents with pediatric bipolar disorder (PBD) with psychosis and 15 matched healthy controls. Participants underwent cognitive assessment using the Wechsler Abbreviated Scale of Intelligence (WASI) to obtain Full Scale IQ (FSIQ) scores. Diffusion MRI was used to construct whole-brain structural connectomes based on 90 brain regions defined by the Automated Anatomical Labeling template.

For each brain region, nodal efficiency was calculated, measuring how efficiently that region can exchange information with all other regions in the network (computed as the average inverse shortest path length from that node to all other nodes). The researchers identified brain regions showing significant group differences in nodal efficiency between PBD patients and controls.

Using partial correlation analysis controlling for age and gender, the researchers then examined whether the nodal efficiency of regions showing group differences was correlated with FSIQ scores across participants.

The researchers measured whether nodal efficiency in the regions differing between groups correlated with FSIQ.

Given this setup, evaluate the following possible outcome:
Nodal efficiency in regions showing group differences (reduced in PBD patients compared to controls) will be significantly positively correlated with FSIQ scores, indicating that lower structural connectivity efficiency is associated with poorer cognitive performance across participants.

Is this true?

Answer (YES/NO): YES